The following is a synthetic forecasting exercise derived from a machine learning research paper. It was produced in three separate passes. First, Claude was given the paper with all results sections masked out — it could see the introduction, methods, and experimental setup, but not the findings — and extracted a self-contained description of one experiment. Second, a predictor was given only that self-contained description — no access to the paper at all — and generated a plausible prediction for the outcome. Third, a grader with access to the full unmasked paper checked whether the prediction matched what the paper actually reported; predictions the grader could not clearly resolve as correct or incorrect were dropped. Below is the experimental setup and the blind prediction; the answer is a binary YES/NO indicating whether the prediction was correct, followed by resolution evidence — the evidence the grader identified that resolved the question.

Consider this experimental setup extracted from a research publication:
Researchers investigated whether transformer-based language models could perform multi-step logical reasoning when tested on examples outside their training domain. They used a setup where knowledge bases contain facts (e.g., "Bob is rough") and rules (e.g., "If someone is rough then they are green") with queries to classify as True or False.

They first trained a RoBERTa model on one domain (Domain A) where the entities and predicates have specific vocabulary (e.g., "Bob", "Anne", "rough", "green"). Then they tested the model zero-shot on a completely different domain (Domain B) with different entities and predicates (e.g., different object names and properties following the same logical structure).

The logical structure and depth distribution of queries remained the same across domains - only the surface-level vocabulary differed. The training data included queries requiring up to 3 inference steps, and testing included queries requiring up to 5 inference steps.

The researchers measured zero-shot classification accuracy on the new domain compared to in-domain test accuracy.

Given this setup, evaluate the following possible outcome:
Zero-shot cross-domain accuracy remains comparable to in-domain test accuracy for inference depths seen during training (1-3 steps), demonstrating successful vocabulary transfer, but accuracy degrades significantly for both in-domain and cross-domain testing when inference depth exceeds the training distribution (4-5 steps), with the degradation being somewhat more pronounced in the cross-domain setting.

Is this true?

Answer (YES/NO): NO